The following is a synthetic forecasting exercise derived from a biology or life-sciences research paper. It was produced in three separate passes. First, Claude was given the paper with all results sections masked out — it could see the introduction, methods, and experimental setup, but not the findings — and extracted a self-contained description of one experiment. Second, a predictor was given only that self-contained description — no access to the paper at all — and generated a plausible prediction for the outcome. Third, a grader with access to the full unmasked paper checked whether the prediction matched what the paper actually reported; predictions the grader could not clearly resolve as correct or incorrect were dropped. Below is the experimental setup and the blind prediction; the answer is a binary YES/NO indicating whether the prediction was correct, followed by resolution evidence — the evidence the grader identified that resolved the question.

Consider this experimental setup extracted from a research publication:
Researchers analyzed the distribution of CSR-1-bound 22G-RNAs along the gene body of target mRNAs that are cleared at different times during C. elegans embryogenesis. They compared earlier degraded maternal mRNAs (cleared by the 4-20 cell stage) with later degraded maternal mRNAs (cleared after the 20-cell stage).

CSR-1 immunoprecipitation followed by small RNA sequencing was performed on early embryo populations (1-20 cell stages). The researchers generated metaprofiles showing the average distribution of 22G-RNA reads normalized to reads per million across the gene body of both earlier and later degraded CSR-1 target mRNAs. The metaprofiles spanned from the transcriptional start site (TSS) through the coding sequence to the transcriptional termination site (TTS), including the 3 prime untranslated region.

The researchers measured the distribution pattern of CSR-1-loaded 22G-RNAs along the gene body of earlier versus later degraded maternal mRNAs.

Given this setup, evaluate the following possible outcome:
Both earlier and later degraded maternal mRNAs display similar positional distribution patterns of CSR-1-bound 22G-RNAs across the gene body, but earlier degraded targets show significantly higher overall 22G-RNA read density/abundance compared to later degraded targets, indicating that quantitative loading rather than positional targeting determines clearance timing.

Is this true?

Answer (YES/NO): NO